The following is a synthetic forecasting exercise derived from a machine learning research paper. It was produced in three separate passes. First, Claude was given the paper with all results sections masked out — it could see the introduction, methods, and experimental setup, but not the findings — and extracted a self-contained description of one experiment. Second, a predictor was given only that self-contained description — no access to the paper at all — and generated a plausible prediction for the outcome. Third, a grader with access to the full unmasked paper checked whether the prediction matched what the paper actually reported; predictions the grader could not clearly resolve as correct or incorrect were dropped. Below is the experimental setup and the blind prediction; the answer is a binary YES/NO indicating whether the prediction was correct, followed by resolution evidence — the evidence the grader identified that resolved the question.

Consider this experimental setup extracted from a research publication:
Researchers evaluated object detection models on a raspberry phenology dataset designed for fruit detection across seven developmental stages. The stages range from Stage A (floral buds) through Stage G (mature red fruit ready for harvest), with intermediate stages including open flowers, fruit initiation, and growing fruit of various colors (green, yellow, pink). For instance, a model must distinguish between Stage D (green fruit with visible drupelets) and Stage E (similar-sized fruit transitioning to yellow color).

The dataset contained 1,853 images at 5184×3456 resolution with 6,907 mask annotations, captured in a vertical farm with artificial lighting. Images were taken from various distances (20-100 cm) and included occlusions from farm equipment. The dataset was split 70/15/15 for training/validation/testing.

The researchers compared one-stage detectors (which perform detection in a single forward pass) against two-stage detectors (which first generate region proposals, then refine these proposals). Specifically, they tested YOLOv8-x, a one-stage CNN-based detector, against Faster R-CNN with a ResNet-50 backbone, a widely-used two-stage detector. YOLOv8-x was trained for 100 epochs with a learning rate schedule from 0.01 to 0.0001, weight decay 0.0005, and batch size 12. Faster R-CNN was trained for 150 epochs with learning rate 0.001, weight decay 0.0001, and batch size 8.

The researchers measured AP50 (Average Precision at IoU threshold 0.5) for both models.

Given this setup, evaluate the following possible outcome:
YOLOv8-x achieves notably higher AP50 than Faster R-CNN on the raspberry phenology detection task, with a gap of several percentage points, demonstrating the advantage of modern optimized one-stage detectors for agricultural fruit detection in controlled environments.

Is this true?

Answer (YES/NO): YES